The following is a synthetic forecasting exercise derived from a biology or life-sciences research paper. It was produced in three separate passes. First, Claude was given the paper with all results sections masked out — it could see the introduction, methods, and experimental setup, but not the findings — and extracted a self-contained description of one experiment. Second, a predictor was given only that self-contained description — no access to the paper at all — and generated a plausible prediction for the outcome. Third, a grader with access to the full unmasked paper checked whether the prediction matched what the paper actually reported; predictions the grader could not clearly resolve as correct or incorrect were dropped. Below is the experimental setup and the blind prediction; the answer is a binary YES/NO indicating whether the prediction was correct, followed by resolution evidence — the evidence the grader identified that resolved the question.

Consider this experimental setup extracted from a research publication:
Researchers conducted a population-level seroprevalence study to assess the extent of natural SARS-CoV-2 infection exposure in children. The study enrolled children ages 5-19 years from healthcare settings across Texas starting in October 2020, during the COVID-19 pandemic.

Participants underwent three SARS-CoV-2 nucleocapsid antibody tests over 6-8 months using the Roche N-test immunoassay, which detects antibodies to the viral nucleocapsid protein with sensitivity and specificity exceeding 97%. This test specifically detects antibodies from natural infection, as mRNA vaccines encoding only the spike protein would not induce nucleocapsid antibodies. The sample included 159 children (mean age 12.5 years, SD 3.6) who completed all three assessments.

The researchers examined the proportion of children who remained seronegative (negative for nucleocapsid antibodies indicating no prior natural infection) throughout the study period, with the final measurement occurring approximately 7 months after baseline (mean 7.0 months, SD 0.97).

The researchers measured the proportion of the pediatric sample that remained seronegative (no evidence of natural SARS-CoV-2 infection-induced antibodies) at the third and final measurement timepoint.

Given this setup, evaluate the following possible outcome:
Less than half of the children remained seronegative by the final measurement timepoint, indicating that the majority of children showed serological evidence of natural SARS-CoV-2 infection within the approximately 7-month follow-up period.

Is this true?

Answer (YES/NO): NO